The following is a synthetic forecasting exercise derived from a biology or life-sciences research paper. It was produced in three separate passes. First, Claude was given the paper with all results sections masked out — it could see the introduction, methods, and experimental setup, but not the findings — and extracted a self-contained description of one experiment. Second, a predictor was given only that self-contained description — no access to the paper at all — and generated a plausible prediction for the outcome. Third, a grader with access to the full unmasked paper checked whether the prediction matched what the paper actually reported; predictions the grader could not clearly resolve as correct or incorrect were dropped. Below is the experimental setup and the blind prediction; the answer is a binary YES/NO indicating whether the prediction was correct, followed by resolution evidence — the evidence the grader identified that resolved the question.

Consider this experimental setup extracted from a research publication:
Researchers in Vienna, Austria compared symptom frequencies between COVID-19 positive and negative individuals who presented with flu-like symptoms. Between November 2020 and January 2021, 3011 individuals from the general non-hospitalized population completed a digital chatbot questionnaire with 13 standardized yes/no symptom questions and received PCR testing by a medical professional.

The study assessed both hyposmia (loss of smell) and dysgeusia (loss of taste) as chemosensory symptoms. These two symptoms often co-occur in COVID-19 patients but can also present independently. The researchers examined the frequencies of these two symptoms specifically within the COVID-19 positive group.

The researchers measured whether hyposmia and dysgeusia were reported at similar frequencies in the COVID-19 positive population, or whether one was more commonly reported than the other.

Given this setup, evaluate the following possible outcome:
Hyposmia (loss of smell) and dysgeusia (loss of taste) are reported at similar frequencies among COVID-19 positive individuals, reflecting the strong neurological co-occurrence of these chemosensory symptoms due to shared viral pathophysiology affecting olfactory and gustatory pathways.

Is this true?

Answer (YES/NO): YES